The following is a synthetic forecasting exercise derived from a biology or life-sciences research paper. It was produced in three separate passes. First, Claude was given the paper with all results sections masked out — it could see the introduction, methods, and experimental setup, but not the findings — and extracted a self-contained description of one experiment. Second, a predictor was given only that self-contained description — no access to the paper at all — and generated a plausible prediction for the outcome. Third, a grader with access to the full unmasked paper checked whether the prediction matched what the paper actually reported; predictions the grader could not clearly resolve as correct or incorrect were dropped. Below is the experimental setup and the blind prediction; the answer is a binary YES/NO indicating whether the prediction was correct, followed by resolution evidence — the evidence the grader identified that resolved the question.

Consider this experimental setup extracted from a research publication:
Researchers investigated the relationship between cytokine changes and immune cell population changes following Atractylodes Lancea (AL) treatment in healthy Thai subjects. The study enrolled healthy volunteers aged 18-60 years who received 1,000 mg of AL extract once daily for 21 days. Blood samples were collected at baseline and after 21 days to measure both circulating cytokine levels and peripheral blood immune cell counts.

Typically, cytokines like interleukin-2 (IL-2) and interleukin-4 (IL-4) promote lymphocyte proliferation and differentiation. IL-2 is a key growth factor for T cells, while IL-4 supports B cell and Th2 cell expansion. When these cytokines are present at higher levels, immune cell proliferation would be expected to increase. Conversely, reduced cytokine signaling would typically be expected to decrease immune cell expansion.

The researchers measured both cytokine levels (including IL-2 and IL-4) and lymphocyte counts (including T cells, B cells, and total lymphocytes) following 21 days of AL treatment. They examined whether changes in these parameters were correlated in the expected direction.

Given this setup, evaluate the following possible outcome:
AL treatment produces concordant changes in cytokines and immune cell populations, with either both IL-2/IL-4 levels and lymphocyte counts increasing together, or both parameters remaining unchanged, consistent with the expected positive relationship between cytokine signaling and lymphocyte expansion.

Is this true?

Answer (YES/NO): NO